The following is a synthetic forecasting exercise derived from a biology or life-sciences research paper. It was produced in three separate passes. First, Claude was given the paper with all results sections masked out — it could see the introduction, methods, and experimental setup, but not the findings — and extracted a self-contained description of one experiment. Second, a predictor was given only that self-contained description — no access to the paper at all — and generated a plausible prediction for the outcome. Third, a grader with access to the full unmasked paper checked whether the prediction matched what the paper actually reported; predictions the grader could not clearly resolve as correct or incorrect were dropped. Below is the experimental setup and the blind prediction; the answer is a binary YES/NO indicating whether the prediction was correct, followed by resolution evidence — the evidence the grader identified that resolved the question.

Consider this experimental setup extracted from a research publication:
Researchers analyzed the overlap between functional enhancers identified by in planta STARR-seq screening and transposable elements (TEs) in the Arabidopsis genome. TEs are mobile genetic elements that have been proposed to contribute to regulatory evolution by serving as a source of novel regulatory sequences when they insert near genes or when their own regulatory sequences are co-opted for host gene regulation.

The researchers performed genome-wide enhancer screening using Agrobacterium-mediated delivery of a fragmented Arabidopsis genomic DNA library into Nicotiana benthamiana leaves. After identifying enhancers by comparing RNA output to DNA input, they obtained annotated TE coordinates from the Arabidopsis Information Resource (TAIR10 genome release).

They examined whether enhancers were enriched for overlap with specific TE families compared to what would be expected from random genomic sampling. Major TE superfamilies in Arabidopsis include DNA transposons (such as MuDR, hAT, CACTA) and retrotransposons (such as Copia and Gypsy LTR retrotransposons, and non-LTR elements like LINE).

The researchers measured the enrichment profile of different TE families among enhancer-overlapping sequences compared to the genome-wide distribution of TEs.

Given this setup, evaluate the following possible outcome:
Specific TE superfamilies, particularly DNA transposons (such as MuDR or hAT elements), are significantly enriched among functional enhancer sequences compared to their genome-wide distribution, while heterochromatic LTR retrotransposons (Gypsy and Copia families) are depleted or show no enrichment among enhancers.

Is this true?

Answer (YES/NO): NO